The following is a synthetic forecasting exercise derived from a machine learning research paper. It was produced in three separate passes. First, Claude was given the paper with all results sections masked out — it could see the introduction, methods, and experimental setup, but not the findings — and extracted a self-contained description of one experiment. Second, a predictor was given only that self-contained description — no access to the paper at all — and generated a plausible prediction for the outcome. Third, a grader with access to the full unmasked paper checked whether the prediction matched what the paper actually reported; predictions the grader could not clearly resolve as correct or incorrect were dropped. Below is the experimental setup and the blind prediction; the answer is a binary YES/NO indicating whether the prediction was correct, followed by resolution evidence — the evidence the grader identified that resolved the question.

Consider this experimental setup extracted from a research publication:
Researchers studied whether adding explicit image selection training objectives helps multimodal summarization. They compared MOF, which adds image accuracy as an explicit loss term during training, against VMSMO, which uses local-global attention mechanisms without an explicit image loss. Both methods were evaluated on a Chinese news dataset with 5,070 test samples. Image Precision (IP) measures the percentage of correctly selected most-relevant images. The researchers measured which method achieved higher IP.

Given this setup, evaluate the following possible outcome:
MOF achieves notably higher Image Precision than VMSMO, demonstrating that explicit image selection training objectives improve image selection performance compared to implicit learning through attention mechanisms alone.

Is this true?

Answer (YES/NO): NO